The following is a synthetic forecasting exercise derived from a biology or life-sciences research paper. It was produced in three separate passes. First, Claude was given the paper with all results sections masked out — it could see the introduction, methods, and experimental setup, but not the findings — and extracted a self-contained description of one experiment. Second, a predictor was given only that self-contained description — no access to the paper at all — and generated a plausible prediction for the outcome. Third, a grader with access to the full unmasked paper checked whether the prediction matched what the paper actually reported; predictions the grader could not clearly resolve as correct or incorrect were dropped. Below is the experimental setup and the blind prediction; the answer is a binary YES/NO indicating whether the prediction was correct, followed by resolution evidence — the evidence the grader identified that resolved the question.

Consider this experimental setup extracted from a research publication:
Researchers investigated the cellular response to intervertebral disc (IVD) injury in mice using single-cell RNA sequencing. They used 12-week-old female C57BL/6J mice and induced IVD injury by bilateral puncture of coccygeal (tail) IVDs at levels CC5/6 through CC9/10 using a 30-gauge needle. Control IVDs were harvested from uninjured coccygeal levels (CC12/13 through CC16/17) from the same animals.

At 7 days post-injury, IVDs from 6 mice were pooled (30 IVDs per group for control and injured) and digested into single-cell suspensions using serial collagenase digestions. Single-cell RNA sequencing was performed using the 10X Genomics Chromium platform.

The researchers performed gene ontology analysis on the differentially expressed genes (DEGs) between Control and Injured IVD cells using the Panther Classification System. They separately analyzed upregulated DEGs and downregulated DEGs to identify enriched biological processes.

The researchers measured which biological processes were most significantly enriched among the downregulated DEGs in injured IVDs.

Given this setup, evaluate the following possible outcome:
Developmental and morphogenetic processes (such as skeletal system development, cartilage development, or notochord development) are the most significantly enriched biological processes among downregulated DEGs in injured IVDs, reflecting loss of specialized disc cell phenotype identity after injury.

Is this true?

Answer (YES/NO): NO